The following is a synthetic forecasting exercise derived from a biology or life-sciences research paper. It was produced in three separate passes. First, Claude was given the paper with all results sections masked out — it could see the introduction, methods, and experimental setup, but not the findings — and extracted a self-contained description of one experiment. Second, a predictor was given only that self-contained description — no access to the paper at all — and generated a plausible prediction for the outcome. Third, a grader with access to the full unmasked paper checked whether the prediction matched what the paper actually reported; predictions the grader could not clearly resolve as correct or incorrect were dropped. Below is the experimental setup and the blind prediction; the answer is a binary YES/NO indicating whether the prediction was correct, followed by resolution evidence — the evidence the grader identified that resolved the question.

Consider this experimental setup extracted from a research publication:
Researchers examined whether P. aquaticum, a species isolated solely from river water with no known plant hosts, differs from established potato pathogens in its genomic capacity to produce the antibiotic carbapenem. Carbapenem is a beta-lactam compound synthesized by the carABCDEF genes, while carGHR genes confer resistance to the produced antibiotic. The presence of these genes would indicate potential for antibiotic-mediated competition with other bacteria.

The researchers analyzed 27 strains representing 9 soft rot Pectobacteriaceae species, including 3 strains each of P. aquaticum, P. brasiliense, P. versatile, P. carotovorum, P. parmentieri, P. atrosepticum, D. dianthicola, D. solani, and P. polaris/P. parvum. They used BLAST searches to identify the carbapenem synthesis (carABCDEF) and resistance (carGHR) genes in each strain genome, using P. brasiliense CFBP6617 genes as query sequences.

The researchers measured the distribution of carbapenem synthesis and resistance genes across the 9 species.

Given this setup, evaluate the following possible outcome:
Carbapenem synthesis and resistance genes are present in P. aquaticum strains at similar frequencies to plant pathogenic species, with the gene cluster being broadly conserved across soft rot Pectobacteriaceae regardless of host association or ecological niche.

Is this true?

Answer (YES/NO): NO